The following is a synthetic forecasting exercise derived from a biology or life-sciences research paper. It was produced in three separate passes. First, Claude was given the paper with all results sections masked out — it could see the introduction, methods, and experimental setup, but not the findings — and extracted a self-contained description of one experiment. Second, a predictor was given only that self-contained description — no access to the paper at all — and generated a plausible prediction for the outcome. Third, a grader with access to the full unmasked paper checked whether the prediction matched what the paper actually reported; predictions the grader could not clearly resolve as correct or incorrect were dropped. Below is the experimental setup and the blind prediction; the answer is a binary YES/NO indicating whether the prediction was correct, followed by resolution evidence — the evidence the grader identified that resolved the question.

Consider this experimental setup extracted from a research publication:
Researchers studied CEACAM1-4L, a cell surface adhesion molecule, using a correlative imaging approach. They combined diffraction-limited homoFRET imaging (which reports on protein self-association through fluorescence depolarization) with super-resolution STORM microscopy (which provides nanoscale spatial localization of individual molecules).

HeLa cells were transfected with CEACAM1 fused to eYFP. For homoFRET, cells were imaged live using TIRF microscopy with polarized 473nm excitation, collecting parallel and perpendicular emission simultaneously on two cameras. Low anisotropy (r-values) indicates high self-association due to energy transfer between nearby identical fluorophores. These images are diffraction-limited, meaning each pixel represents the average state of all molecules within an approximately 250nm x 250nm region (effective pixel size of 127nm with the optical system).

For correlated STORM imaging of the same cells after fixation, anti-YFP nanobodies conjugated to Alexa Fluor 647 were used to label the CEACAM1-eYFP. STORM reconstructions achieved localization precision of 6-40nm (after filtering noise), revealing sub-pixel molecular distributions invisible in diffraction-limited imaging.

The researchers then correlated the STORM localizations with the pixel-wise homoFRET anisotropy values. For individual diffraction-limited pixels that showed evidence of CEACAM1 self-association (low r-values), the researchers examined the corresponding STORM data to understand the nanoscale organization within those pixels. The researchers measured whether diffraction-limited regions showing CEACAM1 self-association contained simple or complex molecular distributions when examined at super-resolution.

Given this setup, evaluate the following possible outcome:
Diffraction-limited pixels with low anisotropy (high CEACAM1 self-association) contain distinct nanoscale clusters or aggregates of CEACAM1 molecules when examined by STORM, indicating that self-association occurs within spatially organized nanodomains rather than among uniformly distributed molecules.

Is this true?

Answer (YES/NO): NO